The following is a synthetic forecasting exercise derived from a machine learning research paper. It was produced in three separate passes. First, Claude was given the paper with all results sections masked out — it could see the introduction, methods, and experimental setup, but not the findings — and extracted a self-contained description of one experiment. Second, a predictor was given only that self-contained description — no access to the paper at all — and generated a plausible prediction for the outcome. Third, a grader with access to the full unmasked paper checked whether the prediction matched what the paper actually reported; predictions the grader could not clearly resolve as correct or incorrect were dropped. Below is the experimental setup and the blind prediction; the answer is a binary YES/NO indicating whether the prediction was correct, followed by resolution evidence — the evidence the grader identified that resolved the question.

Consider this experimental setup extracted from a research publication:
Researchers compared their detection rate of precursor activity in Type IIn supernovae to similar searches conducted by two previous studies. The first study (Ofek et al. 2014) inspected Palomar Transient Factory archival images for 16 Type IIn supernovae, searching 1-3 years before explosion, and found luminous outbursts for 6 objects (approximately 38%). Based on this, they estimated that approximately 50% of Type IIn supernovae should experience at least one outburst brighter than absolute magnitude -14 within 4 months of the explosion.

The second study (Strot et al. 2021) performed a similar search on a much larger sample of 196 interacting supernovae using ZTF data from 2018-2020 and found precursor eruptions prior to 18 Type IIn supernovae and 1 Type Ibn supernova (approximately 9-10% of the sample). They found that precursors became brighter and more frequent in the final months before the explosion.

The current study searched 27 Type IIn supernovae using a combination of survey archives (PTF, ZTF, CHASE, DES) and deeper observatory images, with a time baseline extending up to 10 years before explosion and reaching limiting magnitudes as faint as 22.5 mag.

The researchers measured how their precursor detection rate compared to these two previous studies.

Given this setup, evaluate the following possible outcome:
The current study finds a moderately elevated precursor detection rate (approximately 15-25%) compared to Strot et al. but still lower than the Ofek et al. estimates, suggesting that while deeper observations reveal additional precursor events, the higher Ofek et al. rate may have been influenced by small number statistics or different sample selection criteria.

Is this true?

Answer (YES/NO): NO